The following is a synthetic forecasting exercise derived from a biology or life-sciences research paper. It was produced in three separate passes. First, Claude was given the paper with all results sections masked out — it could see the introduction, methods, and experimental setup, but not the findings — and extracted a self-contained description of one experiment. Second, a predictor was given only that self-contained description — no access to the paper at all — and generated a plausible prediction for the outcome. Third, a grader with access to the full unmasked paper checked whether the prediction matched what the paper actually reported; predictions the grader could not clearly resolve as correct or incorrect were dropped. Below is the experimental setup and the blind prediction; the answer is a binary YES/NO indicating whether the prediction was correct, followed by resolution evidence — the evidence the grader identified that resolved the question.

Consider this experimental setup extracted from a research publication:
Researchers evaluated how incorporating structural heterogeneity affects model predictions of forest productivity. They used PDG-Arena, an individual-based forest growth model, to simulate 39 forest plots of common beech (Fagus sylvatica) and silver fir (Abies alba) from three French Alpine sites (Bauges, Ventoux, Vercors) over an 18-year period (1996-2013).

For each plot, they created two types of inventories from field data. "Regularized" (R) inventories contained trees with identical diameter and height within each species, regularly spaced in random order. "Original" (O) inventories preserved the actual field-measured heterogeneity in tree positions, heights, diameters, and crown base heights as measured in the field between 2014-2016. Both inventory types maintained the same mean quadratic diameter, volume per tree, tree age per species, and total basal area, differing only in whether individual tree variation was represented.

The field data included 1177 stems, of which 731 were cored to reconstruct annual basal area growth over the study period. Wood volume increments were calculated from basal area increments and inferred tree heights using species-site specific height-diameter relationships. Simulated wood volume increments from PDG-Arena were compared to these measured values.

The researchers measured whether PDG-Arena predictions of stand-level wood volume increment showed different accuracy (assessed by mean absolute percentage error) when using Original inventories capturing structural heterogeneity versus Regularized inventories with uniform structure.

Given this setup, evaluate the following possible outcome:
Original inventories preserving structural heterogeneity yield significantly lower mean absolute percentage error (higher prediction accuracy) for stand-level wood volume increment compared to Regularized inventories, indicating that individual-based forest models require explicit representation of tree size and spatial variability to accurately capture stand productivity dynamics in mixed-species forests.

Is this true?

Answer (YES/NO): NO